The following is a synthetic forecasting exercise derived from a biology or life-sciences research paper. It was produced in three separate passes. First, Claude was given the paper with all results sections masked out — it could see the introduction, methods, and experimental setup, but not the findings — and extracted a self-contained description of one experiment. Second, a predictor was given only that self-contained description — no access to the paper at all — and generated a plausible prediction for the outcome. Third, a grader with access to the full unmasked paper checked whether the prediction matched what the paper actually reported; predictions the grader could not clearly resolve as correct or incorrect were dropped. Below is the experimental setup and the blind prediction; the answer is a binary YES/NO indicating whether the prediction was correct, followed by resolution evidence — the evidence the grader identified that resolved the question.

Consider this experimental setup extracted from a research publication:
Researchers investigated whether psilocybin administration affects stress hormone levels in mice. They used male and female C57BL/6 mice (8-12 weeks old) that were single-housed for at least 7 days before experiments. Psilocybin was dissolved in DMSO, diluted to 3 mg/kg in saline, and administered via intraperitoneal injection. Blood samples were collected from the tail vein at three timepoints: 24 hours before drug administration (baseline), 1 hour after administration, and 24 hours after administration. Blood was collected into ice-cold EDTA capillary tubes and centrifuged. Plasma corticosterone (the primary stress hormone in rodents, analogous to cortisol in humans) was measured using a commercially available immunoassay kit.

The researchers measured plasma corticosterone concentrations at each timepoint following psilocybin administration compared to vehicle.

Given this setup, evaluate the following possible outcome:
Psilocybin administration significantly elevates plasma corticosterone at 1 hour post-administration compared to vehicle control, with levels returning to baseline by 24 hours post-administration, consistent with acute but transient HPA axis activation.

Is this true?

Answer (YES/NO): YES